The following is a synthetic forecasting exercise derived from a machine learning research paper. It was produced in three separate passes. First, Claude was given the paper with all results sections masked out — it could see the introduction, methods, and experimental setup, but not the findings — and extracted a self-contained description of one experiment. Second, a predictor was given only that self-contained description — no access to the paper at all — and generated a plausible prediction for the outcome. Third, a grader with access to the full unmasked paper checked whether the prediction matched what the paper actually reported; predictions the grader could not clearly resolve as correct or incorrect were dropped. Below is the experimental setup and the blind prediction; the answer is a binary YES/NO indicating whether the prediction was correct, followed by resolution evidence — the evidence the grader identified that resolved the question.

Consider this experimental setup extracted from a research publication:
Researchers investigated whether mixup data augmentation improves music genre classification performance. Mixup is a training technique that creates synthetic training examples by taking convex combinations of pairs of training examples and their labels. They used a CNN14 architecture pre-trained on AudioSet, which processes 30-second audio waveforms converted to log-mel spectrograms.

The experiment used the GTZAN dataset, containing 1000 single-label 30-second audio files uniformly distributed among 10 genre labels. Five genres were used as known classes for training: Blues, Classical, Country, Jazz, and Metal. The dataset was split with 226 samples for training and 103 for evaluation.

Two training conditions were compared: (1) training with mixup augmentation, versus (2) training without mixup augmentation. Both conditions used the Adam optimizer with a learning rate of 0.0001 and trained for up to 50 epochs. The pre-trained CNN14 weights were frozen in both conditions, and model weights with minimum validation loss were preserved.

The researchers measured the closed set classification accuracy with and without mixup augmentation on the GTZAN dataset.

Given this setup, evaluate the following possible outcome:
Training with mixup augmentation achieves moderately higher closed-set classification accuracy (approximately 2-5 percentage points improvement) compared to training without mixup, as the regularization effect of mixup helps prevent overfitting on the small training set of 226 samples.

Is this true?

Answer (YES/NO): NO